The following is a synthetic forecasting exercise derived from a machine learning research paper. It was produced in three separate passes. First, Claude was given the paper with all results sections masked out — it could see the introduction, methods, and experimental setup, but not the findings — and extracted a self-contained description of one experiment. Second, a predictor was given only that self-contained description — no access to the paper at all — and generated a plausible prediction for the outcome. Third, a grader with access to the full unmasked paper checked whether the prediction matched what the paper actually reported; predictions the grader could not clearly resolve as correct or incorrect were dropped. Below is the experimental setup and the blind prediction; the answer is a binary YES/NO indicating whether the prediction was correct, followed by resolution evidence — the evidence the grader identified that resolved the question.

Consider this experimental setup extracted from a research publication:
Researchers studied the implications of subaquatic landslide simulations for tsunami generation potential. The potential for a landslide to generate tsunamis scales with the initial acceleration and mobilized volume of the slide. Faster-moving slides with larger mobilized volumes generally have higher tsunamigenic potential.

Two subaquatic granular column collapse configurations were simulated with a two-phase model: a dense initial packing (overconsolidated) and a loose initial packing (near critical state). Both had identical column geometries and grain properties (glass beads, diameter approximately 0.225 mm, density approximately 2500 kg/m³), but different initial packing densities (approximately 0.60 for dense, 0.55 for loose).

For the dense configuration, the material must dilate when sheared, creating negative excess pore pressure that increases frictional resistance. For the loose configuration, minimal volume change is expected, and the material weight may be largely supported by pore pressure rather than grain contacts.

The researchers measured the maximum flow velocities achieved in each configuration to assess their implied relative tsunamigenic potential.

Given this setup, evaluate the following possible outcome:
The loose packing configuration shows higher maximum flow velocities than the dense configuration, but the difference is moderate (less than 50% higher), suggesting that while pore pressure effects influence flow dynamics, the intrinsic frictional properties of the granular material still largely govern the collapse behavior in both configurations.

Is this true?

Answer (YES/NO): NO